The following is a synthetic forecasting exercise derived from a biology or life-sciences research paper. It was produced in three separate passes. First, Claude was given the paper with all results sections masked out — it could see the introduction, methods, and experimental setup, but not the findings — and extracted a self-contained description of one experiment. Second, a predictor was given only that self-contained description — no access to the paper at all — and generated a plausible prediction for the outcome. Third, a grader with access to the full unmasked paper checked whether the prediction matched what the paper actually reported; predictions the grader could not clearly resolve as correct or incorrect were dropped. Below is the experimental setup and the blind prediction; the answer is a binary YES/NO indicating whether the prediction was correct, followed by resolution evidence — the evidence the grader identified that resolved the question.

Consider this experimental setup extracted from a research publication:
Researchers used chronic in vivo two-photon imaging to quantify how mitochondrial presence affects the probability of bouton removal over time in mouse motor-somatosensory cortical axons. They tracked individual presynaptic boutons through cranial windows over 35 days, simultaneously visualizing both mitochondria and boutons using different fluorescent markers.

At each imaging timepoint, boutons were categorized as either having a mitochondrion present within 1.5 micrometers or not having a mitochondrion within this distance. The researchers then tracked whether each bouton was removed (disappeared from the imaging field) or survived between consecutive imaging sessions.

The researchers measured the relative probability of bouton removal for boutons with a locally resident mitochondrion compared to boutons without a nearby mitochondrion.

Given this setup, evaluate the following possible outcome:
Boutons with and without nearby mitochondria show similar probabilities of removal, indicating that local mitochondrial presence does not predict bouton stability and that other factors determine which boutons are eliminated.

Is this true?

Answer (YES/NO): NO